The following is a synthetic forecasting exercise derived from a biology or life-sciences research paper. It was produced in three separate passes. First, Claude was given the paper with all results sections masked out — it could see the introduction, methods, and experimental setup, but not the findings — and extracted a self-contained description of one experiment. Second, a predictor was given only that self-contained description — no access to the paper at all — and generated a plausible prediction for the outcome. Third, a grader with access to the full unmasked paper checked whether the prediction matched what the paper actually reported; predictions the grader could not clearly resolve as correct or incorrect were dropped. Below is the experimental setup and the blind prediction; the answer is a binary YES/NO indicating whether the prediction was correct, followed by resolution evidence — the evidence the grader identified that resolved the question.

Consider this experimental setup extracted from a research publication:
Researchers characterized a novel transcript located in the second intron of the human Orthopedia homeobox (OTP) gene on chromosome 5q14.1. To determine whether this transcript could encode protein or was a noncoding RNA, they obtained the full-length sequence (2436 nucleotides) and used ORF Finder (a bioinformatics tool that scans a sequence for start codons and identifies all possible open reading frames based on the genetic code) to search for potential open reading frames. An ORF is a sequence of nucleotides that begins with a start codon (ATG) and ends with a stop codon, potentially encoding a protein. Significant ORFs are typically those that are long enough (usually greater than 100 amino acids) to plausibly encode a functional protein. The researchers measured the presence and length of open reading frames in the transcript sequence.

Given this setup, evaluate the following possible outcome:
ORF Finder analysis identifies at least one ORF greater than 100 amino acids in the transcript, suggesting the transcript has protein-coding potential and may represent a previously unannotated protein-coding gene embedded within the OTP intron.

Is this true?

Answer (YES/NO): NO